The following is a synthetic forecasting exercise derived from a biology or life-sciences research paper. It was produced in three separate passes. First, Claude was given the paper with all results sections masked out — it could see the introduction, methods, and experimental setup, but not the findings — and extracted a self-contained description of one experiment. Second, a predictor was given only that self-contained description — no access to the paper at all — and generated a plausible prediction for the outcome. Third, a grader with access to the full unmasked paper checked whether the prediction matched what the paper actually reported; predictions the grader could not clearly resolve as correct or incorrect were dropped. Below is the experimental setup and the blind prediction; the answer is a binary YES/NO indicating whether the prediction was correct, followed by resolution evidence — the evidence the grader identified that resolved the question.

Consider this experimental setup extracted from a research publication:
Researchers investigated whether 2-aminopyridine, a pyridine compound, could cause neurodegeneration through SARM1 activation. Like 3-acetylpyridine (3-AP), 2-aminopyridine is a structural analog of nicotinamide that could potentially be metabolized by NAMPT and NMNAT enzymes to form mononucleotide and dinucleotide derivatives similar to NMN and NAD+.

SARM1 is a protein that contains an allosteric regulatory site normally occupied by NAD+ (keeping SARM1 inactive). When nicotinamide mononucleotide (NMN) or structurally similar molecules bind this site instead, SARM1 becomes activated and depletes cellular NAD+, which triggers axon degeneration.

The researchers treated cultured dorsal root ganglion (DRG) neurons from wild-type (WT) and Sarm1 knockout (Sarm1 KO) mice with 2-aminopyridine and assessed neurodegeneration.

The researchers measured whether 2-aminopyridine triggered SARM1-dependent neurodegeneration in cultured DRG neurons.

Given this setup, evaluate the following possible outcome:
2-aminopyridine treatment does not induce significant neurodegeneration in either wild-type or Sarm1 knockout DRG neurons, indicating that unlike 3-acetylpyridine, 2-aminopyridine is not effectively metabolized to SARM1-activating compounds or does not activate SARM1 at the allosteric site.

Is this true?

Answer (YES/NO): NO